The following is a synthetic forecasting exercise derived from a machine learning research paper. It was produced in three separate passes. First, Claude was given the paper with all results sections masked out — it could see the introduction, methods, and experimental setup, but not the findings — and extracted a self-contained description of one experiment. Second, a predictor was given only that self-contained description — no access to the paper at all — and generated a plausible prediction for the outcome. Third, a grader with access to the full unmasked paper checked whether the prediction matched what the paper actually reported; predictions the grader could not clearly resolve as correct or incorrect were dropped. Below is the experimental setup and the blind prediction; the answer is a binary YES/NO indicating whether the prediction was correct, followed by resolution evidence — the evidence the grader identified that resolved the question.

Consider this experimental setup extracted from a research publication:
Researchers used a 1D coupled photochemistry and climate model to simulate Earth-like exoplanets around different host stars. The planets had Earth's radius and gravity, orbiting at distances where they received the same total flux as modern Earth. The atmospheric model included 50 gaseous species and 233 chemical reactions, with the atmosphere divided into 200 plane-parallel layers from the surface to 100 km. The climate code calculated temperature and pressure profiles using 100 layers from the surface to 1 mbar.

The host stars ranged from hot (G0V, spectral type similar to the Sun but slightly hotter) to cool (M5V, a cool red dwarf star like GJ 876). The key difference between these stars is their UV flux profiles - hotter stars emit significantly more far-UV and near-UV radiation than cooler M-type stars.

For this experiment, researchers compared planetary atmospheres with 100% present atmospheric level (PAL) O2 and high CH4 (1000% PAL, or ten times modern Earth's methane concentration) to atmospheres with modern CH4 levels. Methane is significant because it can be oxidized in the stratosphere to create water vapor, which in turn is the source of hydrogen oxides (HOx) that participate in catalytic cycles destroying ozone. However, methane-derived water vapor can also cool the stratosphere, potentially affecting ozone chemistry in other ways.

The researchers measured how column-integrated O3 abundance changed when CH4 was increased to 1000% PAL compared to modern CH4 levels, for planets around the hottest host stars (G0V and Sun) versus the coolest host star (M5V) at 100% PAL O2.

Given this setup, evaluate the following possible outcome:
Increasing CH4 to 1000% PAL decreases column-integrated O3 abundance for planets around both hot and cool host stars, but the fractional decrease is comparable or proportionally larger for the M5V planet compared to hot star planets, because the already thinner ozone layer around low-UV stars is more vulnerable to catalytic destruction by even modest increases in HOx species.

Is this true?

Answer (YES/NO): NO